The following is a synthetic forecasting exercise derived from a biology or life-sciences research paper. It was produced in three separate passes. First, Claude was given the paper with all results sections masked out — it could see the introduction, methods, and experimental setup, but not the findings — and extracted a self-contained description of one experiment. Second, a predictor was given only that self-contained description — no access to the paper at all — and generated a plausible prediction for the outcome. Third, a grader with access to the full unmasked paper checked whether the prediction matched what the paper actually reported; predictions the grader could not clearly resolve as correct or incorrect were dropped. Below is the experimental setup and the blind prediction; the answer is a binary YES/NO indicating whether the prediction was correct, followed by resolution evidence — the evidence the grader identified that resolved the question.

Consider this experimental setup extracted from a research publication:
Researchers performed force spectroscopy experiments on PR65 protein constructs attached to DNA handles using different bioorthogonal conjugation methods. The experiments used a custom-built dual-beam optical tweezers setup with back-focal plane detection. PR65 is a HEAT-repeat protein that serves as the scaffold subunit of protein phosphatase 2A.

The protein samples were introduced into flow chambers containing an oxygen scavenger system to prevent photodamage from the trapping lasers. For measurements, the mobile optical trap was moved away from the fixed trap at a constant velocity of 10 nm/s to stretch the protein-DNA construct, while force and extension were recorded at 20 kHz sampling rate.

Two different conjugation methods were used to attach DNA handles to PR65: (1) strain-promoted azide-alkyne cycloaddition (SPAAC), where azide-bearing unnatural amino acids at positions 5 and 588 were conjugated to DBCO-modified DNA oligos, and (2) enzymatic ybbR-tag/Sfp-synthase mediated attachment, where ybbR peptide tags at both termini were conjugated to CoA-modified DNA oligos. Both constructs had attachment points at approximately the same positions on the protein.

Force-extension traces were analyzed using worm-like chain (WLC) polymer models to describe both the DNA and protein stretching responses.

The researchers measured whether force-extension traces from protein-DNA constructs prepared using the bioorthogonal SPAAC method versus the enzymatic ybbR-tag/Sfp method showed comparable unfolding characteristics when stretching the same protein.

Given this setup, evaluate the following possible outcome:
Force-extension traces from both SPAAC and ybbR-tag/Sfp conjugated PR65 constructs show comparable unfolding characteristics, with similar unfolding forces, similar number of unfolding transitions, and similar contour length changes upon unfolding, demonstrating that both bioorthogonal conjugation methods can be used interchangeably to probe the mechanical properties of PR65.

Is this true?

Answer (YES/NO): YES